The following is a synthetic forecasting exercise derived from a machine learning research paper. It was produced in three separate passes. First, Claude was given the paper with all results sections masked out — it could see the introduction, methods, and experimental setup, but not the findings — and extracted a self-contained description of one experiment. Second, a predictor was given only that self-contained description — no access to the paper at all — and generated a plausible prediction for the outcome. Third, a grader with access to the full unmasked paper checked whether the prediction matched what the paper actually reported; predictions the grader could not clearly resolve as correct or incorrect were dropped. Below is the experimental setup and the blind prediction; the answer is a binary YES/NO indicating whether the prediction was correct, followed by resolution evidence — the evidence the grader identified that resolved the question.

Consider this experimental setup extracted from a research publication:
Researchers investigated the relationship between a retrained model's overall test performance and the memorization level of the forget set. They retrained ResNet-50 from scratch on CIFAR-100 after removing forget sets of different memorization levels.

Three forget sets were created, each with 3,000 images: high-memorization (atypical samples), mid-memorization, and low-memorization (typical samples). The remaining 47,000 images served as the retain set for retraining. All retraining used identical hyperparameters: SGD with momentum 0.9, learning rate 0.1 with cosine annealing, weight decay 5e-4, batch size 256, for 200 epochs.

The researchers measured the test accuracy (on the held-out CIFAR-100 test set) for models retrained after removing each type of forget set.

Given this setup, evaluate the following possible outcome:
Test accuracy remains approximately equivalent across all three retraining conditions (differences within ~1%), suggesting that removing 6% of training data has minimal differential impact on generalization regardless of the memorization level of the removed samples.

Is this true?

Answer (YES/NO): NO